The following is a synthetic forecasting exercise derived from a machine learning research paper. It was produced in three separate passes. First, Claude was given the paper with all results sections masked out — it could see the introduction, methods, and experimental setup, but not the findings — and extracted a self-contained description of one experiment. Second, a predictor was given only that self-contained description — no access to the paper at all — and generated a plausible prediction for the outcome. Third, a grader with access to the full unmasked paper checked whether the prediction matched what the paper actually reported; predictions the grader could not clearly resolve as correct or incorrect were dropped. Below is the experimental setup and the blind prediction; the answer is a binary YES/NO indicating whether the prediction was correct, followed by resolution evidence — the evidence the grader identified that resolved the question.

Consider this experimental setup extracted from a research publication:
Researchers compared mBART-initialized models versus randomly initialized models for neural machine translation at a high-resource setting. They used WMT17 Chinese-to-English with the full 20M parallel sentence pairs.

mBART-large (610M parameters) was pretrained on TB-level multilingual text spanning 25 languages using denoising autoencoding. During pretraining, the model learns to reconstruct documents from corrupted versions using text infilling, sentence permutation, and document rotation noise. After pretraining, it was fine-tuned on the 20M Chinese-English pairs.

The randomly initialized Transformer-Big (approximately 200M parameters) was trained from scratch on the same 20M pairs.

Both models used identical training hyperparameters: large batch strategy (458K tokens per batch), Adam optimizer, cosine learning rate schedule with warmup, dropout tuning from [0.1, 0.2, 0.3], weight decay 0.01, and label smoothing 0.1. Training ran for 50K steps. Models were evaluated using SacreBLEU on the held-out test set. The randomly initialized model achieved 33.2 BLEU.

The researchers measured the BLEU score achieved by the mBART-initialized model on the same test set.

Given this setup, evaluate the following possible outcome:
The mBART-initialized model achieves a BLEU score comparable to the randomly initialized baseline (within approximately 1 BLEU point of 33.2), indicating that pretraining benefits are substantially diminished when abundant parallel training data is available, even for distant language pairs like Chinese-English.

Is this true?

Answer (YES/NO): NO